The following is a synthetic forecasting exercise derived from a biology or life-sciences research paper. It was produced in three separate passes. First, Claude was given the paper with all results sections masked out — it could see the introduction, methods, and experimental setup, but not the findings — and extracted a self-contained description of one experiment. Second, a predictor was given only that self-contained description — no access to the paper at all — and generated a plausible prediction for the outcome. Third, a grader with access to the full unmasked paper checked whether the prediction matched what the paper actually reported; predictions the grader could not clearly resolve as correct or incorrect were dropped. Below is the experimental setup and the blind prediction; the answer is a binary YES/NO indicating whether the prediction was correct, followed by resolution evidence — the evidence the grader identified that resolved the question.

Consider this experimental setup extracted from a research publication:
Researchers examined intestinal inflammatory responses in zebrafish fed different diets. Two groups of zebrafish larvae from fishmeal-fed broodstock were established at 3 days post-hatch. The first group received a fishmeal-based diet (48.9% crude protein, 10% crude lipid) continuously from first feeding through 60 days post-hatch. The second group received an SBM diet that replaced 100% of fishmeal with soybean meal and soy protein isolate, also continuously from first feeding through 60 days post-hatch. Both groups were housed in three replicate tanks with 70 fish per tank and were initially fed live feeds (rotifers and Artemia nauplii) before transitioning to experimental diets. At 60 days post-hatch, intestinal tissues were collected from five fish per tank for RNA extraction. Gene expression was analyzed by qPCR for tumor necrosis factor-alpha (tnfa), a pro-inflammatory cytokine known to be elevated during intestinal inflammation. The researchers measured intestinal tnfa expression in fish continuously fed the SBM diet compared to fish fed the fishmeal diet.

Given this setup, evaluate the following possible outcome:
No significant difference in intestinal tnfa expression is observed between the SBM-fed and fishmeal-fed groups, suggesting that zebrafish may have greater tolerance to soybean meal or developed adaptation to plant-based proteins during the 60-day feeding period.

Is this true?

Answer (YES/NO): YES